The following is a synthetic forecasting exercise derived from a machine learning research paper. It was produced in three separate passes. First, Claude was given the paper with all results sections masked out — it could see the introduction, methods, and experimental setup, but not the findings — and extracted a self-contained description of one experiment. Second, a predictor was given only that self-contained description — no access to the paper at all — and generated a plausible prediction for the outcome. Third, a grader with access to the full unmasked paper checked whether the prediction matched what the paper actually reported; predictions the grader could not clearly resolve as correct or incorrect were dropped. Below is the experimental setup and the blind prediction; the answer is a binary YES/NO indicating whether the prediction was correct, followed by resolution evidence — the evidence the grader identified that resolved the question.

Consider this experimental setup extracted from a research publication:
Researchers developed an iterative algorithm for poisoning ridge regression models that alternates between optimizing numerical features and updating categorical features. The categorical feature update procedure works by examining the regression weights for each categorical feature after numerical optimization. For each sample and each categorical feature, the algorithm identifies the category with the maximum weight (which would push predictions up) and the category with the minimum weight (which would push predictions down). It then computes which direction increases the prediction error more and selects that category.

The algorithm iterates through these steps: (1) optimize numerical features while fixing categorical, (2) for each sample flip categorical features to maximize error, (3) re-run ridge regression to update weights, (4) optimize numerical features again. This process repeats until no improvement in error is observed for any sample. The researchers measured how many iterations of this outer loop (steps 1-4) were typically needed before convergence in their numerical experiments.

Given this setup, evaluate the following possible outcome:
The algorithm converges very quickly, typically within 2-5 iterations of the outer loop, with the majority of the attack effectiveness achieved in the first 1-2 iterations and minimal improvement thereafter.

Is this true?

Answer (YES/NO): NO